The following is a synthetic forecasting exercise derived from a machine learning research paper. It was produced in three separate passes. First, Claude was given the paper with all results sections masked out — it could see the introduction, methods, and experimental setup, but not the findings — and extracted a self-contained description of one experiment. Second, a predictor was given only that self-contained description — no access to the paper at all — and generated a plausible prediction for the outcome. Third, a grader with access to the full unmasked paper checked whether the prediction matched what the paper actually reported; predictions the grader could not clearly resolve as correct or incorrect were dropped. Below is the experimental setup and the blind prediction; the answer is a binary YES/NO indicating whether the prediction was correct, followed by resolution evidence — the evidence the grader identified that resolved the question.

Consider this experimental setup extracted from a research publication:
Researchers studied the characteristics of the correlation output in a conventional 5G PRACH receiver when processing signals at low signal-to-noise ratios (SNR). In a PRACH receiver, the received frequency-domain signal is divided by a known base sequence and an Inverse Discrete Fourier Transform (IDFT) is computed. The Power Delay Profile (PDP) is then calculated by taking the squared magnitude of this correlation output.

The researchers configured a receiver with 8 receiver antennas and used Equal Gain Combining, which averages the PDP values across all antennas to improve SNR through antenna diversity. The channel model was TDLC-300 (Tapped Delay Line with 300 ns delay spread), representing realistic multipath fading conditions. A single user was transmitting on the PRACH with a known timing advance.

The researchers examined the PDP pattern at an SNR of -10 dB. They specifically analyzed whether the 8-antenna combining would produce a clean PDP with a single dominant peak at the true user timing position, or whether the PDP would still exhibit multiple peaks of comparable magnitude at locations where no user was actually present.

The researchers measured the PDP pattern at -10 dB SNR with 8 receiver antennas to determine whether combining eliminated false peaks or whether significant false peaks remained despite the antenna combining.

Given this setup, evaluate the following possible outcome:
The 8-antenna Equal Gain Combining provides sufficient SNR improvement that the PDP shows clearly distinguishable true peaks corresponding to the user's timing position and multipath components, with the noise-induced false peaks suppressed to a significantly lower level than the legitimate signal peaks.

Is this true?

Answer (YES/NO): NO